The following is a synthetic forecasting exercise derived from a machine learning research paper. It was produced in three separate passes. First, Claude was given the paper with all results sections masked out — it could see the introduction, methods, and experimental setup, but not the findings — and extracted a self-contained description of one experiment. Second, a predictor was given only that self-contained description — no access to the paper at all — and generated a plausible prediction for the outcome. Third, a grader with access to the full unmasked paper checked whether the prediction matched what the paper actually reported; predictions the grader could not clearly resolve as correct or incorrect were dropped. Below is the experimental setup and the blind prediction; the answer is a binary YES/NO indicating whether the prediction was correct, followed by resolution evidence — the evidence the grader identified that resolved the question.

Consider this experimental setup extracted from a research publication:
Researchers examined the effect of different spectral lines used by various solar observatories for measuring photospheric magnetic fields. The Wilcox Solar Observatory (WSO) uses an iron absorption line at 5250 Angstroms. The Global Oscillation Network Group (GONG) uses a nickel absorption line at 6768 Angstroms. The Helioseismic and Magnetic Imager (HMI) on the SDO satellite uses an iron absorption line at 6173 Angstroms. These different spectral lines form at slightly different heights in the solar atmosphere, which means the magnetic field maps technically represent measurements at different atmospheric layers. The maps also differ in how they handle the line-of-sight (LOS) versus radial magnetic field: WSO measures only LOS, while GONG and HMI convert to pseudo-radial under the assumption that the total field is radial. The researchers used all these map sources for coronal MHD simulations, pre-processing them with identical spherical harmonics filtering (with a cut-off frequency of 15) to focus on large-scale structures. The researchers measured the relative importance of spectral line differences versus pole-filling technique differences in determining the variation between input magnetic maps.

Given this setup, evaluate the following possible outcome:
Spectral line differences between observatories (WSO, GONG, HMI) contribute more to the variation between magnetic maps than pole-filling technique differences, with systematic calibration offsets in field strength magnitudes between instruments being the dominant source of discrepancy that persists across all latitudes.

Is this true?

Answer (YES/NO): NO